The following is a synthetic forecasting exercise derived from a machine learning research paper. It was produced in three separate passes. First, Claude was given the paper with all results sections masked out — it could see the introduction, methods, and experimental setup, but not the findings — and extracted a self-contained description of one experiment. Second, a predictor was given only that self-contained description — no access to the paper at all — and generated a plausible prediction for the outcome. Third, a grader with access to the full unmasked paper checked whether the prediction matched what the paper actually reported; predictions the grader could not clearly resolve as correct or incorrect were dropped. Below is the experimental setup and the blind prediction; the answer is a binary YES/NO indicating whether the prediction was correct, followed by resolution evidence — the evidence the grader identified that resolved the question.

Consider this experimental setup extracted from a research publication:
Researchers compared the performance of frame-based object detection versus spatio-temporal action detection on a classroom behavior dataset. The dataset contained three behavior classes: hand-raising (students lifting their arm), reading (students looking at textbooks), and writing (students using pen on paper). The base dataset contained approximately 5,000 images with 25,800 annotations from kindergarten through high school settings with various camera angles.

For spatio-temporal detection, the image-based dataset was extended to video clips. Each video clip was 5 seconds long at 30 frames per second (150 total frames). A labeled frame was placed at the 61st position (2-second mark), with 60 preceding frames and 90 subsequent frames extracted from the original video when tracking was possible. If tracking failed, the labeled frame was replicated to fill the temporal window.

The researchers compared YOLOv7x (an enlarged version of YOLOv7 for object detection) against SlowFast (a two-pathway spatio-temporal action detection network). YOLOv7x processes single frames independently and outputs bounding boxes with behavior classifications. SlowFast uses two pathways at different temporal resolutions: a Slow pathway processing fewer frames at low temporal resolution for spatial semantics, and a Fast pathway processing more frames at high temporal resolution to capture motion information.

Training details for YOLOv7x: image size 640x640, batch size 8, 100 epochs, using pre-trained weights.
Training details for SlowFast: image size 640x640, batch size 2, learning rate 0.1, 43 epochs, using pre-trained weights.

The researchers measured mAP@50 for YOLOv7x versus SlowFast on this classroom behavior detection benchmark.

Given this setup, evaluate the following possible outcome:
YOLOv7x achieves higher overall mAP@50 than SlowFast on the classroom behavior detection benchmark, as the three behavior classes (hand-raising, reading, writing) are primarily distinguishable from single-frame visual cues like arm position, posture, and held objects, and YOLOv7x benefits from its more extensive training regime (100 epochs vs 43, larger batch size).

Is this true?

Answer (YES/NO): NO